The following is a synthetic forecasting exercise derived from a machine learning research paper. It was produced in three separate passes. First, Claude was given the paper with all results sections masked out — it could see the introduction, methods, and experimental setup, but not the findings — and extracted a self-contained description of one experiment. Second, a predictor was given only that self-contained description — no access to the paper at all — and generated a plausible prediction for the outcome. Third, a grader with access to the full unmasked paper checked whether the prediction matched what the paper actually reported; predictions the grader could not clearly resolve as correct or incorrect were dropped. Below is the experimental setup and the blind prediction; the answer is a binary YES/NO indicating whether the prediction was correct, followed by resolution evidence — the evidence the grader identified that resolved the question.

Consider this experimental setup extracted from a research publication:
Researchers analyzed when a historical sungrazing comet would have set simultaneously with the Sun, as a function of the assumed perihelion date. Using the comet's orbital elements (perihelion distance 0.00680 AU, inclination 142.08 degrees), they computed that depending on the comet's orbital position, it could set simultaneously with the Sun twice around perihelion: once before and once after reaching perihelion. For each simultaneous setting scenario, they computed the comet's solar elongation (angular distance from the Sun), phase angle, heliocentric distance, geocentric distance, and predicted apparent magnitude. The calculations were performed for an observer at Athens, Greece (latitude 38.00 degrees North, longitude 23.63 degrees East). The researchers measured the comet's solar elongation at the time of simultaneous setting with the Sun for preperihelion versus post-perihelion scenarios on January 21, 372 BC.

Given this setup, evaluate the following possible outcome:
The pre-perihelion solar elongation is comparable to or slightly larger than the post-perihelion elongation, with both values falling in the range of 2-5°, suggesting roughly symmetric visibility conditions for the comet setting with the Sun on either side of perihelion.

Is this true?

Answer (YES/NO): NO